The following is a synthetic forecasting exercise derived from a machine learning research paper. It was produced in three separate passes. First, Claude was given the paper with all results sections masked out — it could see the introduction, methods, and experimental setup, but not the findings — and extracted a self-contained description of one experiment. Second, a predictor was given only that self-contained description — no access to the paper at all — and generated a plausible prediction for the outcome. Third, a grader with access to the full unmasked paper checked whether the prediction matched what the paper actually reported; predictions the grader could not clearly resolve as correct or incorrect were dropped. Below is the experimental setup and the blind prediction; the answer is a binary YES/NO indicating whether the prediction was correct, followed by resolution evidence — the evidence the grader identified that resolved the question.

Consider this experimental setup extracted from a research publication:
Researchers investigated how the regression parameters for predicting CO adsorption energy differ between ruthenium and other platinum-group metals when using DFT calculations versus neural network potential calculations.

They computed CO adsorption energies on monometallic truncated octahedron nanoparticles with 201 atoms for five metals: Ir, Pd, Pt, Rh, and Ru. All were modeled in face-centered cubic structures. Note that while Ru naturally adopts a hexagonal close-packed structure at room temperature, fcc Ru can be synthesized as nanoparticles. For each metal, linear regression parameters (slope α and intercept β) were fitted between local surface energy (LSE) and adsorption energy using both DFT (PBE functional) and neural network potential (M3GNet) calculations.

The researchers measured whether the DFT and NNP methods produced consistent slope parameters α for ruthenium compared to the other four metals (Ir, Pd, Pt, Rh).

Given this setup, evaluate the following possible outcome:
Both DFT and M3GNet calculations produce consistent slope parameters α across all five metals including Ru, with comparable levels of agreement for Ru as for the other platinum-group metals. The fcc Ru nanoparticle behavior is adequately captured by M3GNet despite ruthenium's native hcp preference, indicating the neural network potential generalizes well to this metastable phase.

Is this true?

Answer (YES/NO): NO